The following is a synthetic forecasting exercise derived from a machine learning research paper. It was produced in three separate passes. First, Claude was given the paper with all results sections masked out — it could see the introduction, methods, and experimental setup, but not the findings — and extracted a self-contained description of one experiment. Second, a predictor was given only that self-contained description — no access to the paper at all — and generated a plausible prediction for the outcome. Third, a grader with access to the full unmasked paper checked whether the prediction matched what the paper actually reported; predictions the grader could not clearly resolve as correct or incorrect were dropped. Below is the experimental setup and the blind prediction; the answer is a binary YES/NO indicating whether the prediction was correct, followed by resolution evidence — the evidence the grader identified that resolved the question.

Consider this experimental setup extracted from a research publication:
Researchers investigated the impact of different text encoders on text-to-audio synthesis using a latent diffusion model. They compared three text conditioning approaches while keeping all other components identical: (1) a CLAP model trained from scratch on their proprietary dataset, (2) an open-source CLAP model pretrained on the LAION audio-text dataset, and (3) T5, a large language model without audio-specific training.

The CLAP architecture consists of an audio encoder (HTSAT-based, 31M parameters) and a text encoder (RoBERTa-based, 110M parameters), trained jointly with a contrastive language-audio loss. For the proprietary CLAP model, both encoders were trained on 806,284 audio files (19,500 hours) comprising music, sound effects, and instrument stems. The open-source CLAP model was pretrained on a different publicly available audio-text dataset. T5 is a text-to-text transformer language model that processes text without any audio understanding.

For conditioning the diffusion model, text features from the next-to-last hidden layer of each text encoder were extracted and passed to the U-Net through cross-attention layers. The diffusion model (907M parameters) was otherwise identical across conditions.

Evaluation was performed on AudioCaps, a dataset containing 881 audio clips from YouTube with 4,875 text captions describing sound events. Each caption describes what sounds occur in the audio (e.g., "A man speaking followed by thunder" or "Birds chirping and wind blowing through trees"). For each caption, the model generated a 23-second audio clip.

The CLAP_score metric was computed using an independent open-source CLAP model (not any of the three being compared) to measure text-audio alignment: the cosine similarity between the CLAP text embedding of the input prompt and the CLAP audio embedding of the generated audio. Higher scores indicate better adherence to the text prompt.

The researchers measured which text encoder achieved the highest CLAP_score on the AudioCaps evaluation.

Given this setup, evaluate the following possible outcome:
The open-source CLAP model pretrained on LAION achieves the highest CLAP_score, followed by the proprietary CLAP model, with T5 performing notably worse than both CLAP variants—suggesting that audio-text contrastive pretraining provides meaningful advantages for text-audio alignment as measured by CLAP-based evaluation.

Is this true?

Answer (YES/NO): YES